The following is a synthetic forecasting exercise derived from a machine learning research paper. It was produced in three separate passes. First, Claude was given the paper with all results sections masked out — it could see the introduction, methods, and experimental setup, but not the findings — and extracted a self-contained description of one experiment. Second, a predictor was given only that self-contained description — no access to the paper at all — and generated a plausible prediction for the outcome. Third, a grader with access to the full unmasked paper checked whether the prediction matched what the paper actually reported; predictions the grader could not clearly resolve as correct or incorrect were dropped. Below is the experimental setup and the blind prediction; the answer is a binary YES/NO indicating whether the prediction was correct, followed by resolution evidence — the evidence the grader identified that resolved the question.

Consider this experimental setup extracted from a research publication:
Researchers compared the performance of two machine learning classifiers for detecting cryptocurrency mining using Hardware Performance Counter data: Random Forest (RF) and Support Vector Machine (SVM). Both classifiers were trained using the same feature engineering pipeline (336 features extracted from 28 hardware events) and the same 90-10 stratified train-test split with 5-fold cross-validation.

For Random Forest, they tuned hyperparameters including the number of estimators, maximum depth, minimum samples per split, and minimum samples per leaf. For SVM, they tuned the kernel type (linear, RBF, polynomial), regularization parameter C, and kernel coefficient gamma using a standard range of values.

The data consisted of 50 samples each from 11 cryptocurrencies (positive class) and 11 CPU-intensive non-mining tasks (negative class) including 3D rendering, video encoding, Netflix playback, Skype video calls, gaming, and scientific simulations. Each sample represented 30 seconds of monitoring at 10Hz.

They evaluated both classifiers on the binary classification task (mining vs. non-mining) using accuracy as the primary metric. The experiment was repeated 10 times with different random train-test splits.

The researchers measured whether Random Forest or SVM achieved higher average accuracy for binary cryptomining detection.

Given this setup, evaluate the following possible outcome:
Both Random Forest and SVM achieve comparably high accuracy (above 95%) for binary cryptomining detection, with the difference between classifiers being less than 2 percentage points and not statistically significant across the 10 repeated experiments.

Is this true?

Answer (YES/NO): YES